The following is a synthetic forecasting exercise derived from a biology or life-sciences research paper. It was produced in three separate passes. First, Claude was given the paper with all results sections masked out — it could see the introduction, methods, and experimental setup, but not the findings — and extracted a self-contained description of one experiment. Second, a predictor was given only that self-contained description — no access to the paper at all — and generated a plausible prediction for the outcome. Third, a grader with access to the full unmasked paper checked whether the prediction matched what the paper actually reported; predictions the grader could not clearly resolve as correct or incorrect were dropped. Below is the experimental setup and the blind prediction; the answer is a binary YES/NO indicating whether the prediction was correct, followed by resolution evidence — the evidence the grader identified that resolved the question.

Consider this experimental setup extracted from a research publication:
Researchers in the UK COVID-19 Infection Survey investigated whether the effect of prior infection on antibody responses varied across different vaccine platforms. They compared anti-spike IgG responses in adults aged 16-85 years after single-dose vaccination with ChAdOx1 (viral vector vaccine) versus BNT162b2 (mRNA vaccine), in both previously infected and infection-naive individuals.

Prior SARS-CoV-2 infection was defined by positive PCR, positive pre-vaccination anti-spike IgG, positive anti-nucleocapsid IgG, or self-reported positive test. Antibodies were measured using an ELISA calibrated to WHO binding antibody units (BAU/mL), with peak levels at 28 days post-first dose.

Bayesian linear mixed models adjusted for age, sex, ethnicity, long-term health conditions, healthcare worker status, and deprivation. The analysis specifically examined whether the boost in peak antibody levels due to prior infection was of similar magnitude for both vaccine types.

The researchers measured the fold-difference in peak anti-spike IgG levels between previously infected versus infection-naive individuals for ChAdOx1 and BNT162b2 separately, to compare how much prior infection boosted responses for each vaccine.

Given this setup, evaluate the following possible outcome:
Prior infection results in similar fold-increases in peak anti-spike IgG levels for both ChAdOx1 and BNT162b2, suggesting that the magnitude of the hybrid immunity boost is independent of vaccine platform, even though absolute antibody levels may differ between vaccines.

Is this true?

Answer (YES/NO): NO